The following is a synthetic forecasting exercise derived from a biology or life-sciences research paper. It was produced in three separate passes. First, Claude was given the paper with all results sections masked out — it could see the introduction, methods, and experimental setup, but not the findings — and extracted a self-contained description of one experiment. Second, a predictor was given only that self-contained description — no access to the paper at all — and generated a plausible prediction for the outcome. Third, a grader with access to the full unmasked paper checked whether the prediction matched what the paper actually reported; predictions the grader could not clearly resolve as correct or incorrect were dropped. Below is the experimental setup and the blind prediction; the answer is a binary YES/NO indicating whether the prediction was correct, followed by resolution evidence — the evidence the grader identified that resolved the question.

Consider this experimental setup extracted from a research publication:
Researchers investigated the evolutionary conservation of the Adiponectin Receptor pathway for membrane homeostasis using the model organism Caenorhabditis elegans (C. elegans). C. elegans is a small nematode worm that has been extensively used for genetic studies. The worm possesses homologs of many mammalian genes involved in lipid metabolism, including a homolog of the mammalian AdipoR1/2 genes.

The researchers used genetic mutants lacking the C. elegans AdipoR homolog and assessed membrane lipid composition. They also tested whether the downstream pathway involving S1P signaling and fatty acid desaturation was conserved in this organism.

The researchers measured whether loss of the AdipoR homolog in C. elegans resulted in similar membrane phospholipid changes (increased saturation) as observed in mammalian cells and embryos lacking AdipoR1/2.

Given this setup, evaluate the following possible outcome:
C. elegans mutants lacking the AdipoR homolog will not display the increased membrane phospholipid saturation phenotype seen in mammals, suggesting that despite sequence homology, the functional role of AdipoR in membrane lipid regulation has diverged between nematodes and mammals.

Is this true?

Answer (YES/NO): NO